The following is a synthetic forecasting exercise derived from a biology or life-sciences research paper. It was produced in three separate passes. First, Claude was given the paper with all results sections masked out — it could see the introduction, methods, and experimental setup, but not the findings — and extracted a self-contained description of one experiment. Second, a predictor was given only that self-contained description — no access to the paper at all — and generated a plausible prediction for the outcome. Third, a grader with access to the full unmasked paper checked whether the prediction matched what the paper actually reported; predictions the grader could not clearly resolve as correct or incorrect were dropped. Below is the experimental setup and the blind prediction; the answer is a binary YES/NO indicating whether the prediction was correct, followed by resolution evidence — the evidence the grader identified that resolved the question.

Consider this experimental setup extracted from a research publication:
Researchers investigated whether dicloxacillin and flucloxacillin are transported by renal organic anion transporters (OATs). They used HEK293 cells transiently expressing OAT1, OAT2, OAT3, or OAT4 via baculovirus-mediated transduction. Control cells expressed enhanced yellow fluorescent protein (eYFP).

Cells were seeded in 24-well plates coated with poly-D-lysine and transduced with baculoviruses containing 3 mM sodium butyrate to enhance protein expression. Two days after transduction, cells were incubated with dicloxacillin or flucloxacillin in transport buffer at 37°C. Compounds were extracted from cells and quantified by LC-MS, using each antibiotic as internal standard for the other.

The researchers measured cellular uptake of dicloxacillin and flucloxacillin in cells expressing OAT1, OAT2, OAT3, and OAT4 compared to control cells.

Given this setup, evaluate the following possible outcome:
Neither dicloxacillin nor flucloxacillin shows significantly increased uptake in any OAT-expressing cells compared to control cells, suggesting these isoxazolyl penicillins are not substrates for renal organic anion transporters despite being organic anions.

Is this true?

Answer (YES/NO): NO